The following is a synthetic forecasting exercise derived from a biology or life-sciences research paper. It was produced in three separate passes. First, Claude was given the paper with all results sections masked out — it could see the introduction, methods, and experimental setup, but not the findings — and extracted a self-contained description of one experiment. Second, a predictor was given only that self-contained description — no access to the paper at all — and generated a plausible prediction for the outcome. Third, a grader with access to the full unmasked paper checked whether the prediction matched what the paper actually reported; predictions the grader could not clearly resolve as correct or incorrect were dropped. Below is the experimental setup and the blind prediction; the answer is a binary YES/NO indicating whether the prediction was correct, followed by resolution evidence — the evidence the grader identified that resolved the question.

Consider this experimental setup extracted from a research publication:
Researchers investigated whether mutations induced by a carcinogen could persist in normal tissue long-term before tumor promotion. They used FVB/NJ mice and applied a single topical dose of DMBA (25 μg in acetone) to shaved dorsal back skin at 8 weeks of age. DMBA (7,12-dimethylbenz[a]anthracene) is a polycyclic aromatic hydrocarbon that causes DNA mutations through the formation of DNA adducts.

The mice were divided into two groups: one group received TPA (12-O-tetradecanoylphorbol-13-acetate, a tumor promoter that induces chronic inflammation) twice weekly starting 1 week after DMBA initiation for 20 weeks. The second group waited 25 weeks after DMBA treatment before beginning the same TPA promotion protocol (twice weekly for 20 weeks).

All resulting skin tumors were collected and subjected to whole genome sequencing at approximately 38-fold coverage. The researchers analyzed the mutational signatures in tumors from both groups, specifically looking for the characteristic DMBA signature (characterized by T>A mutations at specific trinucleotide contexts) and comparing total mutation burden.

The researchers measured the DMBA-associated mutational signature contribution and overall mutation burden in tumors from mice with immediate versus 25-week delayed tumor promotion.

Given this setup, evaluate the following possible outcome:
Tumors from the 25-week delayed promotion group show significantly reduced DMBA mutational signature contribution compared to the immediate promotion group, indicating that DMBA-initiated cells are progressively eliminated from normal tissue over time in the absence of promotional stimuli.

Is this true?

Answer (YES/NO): NO